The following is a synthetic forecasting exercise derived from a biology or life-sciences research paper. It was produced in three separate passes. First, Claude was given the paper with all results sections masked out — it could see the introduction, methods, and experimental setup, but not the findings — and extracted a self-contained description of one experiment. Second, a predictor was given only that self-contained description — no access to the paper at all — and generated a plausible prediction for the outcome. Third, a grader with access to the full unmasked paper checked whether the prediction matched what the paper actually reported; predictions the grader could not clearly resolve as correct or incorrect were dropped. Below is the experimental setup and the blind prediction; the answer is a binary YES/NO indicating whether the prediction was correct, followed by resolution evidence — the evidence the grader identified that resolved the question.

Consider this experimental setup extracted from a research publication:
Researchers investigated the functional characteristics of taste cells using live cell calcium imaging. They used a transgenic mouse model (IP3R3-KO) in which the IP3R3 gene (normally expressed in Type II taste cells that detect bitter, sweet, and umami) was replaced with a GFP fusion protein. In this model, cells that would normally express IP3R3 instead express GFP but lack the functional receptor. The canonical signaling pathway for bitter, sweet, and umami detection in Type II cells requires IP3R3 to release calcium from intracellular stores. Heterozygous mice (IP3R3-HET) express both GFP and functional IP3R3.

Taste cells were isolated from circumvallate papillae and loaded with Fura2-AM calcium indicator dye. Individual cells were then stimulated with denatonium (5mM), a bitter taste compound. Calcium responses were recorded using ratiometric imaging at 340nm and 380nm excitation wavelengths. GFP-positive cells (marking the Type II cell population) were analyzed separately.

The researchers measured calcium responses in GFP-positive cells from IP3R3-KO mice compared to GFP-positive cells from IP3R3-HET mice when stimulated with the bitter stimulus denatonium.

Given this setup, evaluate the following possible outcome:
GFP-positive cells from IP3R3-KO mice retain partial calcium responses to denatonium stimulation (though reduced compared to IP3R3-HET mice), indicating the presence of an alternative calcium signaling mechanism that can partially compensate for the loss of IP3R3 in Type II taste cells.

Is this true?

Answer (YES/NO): NO